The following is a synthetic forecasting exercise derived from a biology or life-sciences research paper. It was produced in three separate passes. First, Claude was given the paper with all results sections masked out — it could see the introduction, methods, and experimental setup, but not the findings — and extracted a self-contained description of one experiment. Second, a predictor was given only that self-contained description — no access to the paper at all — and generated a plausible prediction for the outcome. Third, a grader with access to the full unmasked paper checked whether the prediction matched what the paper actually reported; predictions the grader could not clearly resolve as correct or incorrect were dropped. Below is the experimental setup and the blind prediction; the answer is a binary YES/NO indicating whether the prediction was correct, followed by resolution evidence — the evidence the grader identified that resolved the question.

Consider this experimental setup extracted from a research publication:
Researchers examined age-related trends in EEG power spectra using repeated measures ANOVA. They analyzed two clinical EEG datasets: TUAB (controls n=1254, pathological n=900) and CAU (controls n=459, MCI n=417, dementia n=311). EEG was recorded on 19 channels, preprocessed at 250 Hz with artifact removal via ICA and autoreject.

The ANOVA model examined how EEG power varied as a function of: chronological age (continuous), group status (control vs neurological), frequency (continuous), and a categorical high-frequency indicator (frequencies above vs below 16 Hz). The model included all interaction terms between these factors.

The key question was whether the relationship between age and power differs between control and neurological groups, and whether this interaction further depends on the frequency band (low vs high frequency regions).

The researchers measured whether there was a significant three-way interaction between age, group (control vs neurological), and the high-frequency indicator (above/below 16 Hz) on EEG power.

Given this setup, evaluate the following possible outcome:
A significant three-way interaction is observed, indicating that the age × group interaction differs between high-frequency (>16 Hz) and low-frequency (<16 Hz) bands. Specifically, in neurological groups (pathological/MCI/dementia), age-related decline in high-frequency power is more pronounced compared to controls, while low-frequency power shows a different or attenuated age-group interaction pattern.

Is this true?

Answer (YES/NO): NO